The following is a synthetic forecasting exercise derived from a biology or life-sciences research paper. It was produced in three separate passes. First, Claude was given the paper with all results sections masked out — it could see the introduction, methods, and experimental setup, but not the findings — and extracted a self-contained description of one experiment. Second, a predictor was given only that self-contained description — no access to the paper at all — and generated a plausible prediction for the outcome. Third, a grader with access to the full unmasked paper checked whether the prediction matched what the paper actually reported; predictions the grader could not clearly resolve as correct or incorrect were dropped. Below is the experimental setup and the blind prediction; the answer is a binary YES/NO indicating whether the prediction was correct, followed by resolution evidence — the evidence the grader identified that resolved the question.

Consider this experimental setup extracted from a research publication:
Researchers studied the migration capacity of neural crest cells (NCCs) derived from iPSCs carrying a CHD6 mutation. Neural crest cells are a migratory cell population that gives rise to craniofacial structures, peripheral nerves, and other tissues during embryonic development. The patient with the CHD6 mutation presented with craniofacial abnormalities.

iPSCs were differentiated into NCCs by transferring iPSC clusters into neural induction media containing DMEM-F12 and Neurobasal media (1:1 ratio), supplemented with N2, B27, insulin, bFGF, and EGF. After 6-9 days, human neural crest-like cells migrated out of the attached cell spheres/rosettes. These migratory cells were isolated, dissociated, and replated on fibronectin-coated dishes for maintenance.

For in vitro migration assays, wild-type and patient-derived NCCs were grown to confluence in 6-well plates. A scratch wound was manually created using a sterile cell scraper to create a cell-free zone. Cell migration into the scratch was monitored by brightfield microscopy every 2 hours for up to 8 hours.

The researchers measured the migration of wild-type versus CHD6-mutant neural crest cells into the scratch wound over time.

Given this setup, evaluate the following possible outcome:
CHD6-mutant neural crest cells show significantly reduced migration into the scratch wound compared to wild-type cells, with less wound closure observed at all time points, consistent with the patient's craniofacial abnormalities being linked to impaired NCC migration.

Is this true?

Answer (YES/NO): NO